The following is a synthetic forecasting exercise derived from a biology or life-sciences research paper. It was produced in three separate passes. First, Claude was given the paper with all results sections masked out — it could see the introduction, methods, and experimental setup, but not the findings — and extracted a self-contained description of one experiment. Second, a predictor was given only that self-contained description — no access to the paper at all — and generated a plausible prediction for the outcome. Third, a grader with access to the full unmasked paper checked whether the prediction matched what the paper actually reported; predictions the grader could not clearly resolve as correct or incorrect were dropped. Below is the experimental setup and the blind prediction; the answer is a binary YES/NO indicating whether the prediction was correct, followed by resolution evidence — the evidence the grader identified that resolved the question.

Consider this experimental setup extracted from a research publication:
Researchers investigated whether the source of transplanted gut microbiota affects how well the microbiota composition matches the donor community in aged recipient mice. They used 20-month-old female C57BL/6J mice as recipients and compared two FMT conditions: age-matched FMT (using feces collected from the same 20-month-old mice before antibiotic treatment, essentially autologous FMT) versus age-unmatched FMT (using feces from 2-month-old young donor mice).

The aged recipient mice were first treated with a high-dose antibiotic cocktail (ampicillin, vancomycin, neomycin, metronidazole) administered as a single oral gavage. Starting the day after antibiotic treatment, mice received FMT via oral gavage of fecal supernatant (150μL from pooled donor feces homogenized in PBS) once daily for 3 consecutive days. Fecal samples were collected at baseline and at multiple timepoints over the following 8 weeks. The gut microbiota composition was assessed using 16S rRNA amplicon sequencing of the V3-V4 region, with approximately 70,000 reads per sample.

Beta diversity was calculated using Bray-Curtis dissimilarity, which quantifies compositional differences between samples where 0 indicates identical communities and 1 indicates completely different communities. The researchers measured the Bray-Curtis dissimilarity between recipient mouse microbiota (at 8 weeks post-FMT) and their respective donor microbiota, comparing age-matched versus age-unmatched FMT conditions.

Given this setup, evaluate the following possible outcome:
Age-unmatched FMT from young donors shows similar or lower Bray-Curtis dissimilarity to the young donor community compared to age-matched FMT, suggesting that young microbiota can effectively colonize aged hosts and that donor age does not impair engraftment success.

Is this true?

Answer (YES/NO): NO